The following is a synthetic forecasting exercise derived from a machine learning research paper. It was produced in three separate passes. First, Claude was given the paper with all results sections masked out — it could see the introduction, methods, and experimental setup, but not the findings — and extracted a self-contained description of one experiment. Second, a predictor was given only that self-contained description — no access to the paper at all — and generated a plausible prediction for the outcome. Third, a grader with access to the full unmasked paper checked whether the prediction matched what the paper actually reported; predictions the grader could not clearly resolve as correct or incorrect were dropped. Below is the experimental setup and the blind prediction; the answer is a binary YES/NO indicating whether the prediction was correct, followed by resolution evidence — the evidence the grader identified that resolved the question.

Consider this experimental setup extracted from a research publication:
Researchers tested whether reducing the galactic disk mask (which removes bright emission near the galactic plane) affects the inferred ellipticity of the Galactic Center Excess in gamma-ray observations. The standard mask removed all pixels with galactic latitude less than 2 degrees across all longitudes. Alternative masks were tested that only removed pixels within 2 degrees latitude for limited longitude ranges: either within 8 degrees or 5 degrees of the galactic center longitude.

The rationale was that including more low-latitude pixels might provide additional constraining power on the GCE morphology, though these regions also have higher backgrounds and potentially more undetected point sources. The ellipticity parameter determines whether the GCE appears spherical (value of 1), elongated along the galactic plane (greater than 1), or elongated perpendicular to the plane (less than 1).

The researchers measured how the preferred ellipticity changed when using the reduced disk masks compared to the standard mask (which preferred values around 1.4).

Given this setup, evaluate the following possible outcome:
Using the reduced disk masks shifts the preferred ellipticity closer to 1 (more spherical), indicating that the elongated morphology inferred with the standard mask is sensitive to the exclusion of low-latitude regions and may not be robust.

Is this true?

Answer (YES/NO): YES